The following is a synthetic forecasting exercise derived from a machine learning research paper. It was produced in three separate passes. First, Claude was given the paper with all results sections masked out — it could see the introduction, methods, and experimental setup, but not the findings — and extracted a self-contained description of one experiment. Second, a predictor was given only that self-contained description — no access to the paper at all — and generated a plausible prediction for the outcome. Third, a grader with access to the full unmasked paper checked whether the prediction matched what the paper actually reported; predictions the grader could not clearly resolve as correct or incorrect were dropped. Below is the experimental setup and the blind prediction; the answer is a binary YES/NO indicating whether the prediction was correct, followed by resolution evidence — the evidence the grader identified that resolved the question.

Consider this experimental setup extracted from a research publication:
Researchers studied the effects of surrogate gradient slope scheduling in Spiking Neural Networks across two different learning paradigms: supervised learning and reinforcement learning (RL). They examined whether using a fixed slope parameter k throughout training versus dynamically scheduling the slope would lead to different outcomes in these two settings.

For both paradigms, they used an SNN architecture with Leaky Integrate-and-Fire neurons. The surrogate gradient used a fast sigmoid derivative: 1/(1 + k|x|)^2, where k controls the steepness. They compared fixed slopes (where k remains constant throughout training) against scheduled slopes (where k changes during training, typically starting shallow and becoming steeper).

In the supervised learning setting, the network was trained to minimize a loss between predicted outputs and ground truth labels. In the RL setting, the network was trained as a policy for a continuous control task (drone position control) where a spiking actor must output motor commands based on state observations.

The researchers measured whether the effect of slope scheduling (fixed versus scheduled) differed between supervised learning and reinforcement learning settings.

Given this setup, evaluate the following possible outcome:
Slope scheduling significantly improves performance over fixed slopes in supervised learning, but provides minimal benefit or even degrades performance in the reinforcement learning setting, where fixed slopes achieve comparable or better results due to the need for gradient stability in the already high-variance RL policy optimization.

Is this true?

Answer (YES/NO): NO